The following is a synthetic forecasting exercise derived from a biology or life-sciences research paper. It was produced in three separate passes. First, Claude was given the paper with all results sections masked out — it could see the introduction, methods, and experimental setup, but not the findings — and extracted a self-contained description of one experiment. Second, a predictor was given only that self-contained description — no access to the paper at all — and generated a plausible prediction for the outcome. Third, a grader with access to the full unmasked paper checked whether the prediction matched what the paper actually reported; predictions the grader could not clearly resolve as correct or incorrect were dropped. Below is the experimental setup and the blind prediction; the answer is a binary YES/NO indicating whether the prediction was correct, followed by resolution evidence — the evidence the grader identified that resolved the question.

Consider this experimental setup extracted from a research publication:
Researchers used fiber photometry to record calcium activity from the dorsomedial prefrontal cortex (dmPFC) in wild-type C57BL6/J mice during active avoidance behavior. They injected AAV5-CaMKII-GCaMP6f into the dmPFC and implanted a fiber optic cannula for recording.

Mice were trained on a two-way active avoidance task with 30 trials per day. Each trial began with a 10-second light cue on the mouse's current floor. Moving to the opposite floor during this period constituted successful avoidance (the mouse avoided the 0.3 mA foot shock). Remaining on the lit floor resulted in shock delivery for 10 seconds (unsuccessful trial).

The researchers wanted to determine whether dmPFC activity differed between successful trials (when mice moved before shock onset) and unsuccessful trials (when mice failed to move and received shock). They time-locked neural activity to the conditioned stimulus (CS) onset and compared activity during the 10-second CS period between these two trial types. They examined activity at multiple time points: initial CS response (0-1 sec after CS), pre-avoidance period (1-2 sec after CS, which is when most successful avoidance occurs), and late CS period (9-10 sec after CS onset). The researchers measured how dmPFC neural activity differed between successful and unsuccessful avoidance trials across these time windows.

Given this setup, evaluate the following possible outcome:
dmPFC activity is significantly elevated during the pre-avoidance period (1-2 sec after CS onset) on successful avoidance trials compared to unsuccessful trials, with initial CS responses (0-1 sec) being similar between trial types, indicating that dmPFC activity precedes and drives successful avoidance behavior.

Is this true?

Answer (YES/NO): NO